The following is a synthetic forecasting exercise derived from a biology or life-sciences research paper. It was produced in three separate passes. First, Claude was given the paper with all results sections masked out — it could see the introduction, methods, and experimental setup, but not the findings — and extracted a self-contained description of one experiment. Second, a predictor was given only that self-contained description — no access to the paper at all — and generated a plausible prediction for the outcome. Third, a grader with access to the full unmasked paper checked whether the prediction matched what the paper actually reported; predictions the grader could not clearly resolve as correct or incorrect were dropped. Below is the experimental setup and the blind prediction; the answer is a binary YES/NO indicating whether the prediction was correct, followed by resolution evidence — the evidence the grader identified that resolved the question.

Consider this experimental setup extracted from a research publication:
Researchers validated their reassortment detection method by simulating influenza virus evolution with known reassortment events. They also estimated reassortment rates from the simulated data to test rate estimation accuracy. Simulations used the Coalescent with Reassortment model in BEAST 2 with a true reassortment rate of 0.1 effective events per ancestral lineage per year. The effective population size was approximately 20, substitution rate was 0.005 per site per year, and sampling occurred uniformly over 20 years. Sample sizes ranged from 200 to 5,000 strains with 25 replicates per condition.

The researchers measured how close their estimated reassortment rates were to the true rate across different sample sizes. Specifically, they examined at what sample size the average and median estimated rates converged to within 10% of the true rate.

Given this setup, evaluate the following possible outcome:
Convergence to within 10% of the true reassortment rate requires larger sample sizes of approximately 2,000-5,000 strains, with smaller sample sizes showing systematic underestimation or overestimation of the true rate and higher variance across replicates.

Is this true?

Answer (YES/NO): NO